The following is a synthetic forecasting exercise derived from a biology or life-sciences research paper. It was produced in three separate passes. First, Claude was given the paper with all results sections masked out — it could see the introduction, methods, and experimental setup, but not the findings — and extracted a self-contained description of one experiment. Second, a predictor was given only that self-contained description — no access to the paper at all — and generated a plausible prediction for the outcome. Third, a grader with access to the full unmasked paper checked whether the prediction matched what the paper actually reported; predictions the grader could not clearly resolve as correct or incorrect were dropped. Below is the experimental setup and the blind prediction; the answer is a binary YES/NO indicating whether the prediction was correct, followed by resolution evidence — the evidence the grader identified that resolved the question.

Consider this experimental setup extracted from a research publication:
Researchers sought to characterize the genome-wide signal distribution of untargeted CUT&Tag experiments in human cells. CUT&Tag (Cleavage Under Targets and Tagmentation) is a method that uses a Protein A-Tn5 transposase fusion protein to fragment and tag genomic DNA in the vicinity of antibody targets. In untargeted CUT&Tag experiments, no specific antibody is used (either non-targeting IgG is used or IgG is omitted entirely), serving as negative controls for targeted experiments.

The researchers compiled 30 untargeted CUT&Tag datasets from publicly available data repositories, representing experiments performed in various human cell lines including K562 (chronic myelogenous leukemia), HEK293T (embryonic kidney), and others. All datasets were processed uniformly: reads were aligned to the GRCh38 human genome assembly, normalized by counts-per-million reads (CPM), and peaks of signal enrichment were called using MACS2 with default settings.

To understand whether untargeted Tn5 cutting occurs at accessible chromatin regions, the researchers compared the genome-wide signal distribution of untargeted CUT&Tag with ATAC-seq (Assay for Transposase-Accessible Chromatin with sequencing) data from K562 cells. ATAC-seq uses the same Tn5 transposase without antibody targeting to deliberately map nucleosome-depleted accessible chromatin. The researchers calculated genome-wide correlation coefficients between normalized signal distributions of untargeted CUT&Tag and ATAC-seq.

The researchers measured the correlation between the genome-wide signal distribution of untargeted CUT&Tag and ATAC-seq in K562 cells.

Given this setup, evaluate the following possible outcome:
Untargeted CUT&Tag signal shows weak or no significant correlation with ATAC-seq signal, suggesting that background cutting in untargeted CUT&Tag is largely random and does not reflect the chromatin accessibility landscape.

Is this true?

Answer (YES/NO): NO